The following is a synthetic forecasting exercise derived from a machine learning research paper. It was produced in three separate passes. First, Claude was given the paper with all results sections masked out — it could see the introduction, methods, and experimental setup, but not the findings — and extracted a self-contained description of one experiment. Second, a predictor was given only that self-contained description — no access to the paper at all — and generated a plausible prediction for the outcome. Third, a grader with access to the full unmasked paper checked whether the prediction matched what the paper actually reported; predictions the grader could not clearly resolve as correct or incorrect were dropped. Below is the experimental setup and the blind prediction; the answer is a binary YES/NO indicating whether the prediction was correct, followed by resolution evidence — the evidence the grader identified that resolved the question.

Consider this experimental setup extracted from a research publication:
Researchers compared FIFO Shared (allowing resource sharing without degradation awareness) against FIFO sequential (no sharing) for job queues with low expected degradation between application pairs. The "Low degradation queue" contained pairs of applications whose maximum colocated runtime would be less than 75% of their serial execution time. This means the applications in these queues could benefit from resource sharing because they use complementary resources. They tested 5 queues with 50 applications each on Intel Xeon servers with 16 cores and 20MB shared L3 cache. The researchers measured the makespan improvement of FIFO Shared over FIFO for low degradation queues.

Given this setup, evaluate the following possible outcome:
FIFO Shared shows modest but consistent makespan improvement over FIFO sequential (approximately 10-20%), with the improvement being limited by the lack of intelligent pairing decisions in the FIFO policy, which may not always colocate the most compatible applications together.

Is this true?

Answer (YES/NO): NO